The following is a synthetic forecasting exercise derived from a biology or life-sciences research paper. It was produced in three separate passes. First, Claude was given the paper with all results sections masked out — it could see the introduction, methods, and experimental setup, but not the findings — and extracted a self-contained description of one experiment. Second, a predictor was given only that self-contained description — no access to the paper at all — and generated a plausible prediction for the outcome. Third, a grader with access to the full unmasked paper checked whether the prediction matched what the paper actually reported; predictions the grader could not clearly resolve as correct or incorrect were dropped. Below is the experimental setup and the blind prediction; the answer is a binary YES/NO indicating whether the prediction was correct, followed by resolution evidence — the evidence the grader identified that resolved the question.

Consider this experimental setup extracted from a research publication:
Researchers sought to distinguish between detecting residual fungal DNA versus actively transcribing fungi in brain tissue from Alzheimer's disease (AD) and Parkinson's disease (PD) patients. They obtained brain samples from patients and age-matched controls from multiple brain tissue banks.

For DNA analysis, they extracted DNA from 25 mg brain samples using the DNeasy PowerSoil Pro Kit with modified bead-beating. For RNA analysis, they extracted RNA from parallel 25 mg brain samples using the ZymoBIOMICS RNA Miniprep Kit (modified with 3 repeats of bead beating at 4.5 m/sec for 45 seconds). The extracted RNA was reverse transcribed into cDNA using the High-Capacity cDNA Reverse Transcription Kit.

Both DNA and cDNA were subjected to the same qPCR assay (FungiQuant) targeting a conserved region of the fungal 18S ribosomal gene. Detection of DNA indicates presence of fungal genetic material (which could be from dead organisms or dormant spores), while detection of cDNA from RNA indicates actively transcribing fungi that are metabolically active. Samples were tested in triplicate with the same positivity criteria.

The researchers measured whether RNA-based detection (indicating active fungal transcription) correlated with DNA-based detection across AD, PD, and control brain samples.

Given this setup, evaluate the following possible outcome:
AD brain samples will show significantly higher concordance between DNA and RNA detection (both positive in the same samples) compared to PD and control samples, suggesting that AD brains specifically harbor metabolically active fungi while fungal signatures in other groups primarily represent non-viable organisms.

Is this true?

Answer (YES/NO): NO